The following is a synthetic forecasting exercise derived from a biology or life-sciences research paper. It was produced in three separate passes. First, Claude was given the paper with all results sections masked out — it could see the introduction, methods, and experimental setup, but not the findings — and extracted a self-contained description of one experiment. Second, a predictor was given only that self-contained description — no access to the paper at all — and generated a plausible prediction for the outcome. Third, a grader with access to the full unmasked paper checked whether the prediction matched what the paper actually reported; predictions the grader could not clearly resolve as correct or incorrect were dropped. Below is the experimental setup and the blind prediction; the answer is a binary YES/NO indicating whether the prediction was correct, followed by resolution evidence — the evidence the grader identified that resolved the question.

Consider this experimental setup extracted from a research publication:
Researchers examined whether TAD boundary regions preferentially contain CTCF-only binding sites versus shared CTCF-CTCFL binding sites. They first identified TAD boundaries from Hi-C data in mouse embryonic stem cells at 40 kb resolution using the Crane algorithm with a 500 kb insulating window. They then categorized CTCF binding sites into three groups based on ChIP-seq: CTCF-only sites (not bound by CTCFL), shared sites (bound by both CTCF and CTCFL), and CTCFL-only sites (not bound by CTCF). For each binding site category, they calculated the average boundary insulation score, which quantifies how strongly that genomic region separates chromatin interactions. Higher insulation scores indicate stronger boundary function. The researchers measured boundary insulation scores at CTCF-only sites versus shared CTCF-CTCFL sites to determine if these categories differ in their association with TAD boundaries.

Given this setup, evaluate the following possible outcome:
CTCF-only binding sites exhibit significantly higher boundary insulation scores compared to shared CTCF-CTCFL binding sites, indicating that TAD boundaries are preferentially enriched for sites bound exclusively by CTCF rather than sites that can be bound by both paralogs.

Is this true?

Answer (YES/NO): YES